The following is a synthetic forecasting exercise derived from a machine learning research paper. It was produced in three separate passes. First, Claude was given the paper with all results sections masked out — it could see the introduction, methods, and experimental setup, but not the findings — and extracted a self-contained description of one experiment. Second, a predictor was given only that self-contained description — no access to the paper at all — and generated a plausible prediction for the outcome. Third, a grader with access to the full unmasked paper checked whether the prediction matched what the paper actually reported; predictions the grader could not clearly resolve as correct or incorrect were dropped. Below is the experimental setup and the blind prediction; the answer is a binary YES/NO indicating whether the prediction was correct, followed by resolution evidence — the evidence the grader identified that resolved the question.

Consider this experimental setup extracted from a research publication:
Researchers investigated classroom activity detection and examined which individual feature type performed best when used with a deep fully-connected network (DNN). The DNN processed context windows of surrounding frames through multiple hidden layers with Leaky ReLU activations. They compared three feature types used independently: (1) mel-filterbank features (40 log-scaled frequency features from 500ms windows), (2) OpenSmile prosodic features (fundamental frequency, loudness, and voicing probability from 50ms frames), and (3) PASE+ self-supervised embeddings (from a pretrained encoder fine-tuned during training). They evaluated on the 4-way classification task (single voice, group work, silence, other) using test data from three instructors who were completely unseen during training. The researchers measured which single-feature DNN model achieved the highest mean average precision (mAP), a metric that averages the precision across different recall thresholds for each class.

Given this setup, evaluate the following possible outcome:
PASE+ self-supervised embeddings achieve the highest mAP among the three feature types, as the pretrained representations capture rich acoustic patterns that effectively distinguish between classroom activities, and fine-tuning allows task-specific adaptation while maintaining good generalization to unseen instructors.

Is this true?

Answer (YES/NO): NO